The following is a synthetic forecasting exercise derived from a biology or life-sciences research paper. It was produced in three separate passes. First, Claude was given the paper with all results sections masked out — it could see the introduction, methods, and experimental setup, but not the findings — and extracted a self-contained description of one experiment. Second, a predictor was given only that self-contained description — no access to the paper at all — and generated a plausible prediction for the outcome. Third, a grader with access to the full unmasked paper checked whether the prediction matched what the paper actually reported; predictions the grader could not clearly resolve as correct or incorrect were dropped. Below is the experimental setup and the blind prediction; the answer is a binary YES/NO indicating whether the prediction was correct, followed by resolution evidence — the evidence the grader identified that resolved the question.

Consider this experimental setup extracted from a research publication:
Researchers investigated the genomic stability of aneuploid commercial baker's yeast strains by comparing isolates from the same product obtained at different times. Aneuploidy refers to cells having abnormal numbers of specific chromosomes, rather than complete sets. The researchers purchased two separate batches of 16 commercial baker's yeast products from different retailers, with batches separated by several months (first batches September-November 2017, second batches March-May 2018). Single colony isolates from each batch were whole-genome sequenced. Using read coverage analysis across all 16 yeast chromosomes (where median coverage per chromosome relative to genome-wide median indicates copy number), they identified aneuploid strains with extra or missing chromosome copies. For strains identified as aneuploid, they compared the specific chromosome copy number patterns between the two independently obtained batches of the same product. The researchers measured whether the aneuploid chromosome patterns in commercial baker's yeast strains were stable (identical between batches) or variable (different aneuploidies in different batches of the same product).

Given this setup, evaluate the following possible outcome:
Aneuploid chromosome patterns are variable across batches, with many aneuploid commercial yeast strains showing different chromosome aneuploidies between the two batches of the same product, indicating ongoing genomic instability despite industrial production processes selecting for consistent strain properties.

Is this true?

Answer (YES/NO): YES